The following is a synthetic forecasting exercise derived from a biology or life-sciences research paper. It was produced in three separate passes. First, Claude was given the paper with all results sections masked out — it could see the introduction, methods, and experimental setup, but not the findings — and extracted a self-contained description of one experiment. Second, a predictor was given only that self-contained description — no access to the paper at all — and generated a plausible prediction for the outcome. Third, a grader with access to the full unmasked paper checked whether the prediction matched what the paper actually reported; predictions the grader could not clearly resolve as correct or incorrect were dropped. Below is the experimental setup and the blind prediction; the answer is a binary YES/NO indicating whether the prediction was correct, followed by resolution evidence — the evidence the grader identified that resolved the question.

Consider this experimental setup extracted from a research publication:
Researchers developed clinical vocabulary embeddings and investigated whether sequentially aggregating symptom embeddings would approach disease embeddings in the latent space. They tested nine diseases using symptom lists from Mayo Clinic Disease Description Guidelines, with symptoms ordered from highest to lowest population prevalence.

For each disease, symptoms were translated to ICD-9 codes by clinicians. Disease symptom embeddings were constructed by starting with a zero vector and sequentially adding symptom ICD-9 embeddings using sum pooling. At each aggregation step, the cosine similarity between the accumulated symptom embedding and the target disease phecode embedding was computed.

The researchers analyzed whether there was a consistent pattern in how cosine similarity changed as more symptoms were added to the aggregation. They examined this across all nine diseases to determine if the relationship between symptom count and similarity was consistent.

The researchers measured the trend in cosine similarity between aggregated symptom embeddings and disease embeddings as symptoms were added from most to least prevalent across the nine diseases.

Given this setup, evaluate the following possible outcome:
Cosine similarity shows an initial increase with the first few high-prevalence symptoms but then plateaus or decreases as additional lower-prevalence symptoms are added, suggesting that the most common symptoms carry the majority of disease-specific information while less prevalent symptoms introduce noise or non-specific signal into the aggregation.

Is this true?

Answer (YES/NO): NO